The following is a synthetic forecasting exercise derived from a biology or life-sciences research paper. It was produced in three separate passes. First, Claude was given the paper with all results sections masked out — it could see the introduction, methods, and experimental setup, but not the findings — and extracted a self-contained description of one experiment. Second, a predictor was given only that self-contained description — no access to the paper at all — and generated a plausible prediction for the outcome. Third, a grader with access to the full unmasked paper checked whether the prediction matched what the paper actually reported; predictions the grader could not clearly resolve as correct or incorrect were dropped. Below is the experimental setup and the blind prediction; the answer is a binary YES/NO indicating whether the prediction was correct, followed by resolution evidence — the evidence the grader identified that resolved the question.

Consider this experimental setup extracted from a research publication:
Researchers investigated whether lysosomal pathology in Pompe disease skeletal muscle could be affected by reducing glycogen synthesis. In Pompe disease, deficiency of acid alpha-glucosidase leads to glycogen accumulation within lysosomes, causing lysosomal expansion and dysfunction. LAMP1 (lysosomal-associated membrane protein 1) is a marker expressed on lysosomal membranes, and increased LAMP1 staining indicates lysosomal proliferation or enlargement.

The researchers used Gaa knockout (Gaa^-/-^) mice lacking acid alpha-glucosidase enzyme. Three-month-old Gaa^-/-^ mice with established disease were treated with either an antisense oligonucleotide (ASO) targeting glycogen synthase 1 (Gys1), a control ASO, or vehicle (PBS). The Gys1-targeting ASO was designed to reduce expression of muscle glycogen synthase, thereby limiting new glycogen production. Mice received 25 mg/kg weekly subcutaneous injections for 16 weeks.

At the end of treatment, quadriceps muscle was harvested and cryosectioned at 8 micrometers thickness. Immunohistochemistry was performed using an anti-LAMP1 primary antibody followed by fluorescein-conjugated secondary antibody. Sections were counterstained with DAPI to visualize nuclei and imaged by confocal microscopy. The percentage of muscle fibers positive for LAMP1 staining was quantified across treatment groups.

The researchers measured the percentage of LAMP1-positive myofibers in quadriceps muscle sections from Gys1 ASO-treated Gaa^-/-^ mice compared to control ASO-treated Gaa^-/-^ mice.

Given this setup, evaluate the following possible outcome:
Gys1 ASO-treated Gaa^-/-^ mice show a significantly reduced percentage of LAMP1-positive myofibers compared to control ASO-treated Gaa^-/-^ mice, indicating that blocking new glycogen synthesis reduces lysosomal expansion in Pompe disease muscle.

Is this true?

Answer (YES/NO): YES